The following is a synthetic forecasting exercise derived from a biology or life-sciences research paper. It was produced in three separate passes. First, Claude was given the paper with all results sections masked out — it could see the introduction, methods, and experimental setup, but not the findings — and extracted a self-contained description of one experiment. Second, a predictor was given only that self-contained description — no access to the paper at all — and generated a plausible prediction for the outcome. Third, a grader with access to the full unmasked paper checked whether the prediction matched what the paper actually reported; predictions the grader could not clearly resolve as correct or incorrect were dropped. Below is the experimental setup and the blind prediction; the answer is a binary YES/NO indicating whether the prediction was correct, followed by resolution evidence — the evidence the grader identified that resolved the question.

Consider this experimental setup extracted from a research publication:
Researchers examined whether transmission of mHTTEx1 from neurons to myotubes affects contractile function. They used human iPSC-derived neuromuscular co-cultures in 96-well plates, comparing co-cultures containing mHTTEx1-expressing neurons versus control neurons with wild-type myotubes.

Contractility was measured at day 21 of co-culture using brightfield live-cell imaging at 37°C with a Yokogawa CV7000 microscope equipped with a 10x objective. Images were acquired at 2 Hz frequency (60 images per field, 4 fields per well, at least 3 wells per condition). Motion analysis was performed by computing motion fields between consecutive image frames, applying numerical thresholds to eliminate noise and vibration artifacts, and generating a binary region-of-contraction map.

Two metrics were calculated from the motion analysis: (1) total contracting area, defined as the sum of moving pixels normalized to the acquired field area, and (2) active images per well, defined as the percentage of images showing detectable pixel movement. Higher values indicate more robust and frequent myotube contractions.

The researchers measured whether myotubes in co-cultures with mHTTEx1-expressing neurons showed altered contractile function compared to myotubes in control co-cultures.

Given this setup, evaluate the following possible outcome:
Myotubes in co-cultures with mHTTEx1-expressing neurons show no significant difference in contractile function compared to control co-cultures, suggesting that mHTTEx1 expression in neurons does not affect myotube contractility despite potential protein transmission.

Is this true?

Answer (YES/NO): NO